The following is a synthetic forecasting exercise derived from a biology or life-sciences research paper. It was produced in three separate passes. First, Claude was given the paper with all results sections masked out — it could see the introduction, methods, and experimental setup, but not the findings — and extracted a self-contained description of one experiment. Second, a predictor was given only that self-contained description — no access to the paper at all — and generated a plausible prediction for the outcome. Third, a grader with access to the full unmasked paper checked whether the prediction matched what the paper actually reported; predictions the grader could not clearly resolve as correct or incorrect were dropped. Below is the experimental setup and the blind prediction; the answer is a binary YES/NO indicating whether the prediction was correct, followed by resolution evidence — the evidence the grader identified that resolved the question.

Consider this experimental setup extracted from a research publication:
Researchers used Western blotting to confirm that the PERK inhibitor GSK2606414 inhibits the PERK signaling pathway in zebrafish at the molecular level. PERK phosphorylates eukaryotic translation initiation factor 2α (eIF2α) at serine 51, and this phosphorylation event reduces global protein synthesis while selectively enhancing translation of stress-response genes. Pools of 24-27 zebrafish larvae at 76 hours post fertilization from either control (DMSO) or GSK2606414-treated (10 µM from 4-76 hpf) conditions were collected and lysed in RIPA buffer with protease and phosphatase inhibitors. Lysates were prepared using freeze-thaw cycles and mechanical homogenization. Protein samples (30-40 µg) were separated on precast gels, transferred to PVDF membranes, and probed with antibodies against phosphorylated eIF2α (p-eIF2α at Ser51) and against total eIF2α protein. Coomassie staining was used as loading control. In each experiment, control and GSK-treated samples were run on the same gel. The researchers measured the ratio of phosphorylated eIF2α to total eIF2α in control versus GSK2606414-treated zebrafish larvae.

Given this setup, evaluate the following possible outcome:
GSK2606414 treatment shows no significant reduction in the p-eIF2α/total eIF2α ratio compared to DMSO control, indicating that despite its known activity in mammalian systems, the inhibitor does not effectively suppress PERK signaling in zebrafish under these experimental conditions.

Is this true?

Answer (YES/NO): NO